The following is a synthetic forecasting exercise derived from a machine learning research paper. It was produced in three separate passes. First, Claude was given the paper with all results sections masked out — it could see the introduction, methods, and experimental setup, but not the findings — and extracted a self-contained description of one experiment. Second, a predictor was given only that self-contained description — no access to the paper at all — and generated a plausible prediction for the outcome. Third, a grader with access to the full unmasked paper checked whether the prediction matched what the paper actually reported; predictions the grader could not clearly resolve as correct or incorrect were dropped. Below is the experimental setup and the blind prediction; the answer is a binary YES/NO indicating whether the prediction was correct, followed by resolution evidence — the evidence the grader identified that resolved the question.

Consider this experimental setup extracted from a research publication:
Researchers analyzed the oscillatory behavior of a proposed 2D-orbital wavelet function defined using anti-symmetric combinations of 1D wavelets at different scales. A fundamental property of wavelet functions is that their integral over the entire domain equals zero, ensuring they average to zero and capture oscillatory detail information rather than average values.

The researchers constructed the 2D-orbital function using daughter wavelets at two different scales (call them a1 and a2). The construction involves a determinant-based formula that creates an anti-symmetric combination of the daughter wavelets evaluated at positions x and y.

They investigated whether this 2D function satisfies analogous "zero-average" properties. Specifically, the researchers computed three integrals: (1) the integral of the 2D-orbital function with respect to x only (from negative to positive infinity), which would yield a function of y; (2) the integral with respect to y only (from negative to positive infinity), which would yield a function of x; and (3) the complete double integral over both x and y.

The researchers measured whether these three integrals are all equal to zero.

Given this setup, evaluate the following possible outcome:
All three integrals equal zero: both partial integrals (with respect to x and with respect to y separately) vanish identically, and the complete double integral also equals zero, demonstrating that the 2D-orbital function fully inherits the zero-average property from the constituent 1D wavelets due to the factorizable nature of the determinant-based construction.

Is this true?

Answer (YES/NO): YES